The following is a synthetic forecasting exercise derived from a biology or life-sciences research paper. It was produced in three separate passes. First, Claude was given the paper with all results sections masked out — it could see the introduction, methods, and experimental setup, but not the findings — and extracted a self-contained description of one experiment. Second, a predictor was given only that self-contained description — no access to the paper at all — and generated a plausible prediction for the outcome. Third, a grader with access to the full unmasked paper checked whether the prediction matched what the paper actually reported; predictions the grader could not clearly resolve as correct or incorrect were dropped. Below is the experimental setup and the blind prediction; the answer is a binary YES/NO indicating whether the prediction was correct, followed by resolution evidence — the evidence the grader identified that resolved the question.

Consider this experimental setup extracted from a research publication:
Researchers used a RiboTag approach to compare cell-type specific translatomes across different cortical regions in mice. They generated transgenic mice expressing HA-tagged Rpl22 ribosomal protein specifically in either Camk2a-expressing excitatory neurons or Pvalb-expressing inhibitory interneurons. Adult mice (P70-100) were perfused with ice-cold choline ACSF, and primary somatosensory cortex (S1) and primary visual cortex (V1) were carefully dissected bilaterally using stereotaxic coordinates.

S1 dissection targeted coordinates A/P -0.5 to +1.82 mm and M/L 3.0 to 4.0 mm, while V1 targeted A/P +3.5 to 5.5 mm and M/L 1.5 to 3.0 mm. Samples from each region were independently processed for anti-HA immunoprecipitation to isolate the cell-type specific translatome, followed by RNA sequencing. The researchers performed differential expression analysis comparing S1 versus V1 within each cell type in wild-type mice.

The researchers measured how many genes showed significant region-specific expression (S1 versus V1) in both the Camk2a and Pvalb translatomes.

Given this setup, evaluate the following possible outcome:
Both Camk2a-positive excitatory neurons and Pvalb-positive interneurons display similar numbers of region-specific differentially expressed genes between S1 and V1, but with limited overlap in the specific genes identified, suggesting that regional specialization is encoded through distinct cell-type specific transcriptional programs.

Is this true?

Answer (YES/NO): NO